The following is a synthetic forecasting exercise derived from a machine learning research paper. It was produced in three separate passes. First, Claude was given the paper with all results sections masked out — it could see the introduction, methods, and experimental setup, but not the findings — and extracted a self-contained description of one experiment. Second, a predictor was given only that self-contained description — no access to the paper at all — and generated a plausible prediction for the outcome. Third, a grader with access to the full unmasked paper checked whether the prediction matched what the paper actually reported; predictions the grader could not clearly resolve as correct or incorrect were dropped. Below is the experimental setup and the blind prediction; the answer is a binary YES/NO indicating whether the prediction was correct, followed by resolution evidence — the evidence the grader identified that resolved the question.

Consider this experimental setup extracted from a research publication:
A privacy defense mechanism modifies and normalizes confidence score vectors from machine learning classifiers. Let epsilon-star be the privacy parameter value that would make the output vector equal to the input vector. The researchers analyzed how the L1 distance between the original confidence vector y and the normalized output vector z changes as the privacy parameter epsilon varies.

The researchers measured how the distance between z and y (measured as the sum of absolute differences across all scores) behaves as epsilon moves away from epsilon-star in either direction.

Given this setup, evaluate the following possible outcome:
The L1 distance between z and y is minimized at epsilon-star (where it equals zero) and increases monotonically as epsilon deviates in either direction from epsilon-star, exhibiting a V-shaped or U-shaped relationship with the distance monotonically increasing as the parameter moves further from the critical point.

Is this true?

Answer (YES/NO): YES